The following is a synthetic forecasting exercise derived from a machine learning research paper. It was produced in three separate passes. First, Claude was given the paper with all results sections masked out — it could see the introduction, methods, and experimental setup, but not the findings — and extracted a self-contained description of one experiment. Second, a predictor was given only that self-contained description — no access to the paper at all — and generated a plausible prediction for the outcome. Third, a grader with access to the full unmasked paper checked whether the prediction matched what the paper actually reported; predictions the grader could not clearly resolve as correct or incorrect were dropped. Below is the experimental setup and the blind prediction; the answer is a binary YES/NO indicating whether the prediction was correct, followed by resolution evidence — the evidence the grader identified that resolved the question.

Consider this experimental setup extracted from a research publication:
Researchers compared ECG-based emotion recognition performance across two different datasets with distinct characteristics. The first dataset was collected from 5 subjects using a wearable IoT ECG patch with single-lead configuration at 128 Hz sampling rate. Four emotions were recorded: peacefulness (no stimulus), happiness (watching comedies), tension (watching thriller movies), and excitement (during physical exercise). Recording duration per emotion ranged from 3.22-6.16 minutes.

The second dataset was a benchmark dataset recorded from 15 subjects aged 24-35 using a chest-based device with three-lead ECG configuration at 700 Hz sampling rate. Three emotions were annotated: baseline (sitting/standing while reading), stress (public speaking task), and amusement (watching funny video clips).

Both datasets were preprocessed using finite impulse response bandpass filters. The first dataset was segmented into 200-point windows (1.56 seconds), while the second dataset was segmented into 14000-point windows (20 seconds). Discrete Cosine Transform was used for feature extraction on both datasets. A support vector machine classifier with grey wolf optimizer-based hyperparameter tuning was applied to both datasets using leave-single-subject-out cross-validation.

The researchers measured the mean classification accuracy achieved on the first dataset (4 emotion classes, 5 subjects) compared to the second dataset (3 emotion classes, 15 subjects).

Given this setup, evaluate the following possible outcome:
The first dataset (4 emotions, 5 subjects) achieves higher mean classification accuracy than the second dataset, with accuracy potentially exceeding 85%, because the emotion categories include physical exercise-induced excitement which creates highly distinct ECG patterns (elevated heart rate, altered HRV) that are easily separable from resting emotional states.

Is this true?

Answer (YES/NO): NO